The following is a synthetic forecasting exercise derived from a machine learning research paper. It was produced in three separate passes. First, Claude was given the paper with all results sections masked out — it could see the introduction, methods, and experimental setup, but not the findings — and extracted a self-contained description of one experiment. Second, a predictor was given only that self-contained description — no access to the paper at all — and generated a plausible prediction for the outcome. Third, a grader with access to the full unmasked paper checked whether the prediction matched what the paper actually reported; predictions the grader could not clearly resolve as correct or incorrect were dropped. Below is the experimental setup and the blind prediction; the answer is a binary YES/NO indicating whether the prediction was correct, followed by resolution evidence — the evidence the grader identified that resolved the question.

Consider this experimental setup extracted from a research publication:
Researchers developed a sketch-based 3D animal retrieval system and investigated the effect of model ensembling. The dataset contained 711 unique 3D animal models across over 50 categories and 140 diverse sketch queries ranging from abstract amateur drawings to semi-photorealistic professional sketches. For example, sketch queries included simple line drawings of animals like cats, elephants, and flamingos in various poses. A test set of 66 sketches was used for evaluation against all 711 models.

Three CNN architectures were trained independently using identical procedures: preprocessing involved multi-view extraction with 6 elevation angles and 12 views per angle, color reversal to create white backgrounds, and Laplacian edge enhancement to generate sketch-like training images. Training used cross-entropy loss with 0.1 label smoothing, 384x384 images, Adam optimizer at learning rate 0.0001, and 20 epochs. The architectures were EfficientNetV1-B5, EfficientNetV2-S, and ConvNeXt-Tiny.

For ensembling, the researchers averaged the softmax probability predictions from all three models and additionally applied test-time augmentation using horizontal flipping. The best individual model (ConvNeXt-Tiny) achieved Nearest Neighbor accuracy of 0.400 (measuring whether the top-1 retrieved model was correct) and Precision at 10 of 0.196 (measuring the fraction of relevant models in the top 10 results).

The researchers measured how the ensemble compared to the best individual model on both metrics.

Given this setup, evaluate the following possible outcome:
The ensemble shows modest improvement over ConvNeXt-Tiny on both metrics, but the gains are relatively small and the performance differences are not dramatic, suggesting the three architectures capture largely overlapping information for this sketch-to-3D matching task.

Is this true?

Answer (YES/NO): NO